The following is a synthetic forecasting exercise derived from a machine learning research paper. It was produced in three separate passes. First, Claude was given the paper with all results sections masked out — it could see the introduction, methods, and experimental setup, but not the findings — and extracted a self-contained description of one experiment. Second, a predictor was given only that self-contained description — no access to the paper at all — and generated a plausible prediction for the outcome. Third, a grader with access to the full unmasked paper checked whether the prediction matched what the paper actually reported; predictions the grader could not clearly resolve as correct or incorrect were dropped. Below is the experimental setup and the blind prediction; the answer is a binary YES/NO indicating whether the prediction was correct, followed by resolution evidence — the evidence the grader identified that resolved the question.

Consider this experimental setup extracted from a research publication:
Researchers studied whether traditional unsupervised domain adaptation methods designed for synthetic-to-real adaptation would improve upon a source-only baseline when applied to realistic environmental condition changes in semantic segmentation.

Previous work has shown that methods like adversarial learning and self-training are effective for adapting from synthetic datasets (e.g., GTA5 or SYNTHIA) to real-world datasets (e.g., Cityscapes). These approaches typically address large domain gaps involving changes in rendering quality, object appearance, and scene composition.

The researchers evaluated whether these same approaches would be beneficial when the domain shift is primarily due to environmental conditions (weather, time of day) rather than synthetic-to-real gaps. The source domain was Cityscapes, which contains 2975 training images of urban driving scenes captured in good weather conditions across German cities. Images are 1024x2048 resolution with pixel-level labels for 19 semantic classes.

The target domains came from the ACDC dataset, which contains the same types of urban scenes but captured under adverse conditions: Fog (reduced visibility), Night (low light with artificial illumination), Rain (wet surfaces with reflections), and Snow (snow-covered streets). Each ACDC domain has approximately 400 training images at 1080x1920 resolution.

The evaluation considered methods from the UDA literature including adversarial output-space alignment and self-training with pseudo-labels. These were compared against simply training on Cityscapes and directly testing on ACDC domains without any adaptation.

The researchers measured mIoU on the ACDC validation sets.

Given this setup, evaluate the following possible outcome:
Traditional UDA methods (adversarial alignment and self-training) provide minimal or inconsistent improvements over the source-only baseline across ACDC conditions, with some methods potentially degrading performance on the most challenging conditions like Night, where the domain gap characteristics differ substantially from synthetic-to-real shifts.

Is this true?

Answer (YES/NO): YES